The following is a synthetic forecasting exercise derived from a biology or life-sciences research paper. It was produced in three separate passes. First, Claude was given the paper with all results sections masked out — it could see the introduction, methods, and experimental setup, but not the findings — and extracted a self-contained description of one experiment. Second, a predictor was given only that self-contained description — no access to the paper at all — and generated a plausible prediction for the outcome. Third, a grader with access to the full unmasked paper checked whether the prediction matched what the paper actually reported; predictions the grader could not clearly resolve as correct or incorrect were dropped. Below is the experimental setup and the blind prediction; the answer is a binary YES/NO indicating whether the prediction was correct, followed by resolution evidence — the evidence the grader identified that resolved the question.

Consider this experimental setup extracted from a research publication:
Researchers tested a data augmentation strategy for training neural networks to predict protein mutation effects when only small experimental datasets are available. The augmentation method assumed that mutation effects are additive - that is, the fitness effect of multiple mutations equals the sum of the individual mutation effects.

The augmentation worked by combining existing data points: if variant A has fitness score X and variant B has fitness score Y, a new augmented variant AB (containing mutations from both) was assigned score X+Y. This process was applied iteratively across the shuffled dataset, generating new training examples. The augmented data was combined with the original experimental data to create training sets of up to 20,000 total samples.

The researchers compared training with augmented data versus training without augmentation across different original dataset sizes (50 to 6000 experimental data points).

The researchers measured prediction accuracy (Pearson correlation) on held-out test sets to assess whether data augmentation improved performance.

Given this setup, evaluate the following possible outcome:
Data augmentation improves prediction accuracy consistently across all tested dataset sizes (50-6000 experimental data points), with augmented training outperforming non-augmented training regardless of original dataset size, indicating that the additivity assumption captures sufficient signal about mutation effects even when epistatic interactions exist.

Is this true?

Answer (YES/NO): NO